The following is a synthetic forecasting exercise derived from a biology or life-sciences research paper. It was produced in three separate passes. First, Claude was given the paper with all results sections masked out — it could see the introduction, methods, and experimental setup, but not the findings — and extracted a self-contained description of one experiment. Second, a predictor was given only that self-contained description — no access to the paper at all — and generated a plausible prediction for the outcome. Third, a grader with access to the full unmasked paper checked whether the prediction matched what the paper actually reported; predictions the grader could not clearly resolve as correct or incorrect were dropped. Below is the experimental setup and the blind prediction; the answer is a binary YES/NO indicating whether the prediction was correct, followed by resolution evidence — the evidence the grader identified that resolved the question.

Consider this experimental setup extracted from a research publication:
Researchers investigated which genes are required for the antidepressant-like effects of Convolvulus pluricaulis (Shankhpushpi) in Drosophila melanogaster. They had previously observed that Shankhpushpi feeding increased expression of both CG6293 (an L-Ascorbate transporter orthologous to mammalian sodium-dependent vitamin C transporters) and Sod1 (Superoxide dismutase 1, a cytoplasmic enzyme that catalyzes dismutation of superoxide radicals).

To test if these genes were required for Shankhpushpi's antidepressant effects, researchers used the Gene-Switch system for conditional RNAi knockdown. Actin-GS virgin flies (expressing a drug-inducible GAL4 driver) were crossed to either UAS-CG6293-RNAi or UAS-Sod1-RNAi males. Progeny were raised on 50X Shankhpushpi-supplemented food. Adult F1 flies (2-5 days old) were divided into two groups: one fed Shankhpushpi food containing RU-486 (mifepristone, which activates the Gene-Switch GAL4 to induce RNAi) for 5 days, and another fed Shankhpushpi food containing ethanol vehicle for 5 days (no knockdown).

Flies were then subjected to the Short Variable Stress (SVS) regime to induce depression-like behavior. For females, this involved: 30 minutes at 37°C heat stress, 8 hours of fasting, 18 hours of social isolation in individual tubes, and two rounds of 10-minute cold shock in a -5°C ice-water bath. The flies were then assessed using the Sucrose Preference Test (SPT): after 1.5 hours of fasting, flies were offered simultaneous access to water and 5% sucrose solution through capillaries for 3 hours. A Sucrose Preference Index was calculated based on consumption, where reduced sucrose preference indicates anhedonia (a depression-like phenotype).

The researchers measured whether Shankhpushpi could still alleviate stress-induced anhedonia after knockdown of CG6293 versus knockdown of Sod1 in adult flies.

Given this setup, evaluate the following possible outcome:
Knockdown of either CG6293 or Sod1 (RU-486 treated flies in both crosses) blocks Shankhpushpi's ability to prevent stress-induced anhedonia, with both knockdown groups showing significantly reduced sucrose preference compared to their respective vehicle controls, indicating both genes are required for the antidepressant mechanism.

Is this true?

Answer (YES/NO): NO